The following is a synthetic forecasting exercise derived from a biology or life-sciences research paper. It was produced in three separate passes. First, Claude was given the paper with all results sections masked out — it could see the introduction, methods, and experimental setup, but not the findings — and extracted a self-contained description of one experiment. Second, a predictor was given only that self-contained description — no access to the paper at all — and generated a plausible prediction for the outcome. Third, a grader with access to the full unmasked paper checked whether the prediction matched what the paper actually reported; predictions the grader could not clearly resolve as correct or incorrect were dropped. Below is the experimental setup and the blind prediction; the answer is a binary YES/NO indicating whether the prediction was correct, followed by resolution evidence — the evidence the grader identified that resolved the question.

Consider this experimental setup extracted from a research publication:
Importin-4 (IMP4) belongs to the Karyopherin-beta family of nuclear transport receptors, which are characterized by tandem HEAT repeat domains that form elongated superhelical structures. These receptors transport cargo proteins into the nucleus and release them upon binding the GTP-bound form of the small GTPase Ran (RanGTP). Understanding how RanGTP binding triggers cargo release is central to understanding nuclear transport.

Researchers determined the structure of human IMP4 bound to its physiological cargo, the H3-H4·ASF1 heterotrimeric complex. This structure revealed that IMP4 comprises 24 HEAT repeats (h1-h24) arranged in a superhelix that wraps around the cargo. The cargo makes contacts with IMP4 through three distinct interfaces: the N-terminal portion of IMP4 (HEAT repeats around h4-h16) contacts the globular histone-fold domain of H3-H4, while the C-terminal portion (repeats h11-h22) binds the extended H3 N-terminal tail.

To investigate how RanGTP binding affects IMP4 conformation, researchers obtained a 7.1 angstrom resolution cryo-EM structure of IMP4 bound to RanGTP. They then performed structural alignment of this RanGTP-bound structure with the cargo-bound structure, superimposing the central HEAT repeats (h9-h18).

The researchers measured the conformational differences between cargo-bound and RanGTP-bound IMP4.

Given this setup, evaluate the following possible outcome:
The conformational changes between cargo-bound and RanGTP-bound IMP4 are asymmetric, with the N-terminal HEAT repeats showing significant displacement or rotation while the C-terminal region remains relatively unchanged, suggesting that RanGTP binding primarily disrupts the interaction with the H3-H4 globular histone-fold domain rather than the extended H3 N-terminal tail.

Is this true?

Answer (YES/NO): YES